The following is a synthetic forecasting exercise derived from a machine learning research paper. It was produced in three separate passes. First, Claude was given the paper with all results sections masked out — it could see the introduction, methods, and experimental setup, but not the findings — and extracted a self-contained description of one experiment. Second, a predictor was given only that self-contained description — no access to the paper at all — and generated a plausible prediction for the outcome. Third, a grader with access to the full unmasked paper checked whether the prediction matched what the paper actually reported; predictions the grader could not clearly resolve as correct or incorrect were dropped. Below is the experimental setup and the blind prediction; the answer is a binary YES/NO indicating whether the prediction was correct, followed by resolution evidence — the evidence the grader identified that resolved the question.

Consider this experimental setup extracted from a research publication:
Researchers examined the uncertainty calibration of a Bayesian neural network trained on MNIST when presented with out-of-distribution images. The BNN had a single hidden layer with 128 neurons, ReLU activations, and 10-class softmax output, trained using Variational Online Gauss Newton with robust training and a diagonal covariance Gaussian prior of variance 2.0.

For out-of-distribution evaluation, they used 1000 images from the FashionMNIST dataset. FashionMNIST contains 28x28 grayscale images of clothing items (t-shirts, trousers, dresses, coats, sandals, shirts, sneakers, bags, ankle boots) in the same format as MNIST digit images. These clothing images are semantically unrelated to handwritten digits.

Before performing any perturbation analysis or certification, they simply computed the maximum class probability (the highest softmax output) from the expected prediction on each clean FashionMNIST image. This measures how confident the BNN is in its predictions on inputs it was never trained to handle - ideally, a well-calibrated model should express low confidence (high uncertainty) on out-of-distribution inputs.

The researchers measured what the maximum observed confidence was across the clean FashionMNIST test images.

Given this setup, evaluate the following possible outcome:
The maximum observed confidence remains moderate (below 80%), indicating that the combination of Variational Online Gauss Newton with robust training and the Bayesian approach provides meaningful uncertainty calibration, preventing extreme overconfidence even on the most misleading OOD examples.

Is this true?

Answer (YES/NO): NO